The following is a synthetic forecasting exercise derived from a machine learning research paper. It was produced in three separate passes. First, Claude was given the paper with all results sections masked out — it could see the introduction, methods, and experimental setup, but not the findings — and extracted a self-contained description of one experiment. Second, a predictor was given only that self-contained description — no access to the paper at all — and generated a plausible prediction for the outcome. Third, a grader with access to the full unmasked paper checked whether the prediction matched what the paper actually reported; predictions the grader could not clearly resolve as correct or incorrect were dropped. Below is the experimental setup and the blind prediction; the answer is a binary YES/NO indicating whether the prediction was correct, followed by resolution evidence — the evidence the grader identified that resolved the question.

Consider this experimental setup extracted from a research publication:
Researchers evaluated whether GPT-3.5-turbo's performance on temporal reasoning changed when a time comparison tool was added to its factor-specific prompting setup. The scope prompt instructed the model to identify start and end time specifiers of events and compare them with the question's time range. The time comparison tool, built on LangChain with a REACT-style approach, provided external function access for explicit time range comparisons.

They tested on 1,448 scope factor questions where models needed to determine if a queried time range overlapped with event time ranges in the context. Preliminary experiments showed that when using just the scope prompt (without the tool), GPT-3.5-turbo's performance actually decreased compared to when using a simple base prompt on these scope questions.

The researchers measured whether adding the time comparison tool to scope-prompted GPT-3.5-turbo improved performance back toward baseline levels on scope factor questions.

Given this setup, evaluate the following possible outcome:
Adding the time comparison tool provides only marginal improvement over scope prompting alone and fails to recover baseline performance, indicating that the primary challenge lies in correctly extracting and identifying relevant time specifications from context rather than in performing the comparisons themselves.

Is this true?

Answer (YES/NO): NO